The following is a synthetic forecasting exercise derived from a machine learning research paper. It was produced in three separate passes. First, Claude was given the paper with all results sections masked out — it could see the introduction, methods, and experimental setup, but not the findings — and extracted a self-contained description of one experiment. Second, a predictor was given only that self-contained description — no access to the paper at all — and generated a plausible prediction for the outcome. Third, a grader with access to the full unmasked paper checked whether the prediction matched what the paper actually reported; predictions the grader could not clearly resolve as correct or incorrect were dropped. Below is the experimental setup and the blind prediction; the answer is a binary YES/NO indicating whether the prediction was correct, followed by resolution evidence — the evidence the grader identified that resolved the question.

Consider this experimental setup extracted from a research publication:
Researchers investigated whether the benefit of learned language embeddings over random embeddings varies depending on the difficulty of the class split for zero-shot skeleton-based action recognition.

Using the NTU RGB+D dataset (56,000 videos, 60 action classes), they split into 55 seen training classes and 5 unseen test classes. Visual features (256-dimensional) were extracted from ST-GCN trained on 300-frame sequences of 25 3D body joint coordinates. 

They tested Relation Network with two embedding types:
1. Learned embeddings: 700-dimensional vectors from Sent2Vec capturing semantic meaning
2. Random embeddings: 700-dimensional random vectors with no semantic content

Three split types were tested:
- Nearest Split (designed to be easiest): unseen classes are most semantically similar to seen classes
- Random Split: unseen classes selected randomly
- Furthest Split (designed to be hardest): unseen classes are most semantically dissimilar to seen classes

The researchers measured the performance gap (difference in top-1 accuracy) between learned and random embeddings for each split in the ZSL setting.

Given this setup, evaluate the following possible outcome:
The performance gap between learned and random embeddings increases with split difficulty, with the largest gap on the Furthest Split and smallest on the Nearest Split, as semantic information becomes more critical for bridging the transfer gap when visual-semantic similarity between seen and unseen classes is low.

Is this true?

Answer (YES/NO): NO